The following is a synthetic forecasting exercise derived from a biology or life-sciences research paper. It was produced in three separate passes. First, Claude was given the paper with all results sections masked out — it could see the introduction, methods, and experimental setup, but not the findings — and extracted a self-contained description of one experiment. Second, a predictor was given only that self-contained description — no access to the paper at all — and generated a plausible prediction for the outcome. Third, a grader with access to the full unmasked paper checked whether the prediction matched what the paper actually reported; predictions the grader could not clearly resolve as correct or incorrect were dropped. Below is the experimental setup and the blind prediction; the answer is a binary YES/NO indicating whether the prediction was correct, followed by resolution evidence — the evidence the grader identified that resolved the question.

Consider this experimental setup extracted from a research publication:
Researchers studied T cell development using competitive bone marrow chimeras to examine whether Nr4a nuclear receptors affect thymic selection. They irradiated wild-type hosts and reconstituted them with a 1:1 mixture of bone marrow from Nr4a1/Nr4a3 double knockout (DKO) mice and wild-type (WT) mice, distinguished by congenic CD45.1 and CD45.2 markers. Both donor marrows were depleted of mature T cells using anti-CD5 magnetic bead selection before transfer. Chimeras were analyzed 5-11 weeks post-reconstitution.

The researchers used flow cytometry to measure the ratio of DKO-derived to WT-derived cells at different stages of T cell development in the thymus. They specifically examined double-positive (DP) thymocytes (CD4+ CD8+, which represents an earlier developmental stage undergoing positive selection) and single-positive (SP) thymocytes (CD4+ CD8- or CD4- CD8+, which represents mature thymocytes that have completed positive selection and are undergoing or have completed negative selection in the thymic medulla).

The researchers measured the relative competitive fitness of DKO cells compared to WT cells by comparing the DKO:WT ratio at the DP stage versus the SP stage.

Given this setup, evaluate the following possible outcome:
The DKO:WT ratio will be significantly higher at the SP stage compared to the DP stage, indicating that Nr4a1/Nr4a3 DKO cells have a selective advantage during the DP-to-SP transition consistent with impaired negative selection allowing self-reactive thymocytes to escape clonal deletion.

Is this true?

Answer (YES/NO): YES